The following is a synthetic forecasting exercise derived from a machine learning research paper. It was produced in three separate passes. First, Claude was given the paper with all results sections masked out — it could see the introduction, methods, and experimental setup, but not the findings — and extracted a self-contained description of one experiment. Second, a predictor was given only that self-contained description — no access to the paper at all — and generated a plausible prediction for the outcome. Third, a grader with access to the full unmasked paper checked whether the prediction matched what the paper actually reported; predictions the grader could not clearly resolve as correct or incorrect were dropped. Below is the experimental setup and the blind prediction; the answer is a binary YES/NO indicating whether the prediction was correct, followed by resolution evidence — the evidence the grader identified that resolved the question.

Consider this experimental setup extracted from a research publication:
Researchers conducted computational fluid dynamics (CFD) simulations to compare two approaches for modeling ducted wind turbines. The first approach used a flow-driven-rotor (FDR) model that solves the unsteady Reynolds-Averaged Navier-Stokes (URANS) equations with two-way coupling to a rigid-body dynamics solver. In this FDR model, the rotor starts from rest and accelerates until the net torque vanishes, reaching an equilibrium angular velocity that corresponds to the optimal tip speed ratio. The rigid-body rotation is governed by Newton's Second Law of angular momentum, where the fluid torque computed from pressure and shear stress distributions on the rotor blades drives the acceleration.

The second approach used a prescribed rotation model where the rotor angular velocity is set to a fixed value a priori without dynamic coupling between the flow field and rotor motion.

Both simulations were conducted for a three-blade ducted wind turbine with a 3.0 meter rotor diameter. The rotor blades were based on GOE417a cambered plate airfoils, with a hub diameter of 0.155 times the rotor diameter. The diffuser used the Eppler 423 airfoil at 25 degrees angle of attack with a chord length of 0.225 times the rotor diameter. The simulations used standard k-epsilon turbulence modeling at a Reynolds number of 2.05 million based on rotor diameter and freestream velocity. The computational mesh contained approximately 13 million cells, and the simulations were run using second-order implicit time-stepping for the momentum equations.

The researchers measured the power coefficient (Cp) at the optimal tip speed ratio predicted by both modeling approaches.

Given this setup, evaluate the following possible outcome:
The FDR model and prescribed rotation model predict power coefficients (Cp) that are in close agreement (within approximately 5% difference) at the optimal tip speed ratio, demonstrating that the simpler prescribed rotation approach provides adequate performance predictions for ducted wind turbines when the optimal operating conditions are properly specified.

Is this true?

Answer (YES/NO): NO